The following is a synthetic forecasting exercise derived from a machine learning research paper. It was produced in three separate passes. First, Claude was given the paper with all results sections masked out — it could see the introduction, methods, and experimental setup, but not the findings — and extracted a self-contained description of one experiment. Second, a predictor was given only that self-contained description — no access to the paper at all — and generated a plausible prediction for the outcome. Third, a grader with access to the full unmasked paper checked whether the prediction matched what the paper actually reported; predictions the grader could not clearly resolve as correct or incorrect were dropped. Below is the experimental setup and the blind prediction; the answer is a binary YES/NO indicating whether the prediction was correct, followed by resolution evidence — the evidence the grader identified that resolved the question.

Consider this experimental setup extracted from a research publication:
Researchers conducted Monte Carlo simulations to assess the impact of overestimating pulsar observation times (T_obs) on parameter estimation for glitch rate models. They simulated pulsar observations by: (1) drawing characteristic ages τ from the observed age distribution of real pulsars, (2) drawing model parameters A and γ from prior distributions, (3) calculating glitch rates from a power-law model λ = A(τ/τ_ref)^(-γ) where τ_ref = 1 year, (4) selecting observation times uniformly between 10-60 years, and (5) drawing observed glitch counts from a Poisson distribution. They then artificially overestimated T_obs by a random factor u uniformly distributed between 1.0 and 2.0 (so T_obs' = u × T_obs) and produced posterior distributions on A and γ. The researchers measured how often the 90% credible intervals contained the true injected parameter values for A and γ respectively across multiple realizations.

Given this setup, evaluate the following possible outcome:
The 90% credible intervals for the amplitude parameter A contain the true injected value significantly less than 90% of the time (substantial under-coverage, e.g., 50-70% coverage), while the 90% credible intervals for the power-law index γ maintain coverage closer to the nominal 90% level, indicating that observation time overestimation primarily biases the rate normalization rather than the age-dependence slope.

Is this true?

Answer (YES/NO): NO